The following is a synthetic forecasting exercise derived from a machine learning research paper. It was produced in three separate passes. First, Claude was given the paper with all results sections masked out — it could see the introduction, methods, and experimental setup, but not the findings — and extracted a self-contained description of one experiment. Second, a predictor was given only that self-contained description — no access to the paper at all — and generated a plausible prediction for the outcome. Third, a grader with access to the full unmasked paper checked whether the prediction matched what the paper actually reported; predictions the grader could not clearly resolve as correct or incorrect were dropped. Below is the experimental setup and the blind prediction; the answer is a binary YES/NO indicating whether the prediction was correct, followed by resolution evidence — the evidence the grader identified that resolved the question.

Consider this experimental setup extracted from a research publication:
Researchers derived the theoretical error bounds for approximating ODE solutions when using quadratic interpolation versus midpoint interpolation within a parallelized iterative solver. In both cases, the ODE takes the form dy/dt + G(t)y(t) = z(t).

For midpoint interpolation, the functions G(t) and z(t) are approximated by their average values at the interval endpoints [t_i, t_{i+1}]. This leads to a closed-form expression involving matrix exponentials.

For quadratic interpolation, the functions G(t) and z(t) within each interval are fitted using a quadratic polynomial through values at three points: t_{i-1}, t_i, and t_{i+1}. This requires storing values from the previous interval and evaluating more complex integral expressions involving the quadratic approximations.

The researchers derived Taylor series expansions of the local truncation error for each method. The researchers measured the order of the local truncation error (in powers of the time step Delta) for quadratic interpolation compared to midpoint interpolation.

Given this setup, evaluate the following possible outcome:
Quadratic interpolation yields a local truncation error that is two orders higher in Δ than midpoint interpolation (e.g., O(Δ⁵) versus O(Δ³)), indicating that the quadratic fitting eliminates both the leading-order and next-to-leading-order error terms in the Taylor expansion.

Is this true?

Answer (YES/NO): YES